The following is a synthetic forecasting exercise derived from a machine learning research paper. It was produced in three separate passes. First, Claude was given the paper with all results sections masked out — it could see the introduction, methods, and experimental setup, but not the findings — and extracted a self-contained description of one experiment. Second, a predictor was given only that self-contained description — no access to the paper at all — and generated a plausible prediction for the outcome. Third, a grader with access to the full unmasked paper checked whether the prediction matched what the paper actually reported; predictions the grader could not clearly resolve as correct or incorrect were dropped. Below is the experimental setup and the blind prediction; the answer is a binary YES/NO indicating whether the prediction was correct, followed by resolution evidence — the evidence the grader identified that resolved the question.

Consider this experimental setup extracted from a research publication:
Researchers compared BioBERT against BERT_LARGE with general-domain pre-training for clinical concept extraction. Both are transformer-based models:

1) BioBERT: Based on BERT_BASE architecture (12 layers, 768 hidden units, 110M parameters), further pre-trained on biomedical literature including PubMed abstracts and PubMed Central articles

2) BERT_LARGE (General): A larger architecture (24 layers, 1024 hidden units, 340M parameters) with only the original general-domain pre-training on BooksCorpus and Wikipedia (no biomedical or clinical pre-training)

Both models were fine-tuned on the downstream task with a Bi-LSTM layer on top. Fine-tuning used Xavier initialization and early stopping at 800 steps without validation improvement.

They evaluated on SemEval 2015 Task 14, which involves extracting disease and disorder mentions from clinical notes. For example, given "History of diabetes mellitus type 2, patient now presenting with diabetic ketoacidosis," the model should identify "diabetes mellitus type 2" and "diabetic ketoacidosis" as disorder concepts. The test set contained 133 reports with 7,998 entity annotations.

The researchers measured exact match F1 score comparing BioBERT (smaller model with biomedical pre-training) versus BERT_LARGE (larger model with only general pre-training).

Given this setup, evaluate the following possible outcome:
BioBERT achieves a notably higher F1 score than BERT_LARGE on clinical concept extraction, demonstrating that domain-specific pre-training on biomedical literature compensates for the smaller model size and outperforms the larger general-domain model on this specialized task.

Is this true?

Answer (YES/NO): YES